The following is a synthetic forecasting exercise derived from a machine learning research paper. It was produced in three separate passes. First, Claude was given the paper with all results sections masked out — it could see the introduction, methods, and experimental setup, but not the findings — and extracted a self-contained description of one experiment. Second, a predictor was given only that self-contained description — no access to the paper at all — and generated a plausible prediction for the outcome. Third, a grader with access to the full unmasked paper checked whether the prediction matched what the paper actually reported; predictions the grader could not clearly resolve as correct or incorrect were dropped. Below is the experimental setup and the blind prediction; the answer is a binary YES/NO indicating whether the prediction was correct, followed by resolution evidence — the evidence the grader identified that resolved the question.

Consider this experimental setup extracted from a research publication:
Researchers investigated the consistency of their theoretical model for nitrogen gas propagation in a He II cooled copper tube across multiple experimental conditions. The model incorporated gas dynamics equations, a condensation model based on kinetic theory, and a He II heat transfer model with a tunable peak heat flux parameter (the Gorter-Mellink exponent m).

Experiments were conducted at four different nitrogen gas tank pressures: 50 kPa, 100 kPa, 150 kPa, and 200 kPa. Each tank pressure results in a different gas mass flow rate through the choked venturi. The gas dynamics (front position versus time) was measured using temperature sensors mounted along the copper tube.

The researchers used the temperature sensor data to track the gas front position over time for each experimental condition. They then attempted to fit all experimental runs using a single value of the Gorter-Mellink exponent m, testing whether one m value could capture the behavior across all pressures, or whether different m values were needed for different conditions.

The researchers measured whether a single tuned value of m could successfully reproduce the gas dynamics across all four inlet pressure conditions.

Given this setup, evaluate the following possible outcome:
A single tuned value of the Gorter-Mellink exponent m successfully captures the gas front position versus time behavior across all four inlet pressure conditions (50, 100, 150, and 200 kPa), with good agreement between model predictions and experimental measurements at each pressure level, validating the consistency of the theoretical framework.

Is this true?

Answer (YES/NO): NO